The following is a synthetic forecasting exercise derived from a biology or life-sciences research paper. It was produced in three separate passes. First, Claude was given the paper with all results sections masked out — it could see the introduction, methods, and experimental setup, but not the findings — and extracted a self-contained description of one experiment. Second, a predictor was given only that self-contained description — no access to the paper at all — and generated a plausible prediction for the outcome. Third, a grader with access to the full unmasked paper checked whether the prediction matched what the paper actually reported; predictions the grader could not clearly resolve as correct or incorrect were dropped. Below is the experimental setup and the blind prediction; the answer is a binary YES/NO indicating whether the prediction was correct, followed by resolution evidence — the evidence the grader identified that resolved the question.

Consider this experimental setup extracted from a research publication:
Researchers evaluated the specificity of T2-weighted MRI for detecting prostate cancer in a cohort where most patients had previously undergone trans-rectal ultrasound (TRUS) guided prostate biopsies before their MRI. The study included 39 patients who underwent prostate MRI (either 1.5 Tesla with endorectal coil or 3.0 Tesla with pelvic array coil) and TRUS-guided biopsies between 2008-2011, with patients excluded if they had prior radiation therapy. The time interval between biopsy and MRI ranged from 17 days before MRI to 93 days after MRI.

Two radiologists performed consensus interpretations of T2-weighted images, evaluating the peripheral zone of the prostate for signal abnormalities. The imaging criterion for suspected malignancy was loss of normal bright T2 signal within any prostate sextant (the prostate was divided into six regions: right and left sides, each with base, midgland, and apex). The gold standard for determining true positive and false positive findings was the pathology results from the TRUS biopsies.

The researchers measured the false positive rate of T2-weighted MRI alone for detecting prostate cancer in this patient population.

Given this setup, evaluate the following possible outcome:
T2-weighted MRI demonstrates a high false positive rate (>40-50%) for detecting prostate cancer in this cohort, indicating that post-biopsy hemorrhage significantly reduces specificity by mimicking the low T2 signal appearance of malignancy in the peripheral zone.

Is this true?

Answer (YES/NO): YES